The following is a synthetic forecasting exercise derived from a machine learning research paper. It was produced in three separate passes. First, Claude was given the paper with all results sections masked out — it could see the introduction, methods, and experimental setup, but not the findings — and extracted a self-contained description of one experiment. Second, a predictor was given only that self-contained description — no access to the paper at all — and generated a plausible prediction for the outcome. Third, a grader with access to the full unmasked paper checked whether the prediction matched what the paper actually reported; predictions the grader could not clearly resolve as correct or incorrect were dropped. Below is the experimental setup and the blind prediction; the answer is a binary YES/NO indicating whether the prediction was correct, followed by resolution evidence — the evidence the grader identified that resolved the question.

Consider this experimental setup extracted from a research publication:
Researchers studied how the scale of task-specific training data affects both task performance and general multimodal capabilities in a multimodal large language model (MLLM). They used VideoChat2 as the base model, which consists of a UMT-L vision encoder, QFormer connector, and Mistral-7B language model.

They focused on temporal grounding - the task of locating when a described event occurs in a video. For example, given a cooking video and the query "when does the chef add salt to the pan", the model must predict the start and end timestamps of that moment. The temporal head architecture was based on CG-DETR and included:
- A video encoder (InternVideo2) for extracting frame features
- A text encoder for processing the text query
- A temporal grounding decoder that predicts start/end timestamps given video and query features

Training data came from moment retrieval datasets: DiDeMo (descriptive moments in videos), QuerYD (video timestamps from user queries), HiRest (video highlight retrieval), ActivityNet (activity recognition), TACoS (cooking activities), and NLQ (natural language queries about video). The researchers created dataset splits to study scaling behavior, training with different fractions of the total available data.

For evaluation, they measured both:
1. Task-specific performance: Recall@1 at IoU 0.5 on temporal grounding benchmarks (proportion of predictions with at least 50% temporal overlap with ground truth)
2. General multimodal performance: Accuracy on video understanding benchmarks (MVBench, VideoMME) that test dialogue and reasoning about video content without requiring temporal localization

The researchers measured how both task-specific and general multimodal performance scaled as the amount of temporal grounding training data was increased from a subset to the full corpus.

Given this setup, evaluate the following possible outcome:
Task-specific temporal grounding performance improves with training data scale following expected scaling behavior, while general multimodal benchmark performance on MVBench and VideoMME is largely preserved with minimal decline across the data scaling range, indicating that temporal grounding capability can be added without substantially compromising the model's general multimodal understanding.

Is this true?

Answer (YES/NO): NO